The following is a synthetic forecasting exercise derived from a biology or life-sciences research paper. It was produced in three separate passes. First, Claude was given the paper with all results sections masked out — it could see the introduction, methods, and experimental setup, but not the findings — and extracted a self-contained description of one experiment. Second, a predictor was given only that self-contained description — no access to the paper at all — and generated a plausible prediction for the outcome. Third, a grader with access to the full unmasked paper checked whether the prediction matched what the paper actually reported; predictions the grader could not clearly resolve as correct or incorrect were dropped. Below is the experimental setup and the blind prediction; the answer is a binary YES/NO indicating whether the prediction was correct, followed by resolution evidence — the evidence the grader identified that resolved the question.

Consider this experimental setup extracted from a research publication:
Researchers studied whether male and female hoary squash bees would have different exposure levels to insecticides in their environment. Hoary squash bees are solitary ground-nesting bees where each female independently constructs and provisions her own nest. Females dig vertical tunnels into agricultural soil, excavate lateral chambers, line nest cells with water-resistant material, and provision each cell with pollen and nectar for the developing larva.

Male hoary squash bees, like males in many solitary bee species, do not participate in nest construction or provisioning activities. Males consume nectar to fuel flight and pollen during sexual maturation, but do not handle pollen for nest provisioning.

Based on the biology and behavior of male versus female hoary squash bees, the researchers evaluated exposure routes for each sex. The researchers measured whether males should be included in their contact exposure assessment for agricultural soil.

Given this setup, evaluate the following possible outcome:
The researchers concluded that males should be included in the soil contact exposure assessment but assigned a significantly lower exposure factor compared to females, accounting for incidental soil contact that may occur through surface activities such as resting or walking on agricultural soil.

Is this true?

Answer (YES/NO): NO